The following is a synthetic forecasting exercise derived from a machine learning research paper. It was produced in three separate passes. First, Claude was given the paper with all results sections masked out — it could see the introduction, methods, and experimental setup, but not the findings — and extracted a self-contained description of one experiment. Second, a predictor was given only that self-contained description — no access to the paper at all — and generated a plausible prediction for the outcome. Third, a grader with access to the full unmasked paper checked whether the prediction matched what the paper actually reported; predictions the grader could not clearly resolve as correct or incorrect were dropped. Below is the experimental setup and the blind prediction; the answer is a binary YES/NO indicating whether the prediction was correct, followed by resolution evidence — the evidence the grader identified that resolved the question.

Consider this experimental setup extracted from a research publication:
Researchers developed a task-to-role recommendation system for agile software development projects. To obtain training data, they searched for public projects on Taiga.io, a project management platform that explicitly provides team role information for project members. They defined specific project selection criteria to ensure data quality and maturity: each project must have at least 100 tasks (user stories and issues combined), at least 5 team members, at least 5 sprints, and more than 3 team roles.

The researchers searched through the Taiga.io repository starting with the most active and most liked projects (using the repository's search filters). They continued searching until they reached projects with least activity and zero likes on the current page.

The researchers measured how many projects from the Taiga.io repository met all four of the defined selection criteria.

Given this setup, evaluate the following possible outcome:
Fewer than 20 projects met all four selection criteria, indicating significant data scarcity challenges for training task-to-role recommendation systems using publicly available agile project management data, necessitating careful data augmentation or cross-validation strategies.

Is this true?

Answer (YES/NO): YES